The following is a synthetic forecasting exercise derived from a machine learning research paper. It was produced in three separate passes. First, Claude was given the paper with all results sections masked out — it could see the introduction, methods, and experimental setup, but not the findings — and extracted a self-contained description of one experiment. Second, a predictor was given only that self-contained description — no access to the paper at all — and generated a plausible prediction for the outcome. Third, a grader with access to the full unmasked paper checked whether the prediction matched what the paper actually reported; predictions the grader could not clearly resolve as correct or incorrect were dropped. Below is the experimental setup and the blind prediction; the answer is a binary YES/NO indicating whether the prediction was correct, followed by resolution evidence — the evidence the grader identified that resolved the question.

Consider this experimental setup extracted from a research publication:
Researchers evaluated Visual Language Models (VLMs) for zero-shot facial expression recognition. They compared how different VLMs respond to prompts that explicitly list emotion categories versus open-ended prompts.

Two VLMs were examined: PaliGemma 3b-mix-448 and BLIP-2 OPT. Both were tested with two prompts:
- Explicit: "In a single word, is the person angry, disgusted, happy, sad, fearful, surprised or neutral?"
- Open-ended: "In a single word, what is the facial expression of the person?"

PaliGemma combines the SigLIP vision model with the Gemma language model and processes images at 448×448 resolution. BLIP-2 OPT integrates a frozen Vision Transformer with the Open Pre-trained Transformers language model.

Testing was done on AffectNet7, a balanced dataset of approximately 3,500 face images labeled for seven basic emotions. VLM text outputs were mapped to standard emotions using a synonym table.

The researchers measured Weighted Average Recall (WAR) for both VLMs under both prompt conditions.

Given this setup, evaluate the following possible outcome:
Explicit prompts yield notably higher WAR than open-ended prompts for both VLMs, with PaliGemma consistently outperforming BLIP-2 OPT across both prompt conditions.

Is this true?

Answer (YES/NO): NO